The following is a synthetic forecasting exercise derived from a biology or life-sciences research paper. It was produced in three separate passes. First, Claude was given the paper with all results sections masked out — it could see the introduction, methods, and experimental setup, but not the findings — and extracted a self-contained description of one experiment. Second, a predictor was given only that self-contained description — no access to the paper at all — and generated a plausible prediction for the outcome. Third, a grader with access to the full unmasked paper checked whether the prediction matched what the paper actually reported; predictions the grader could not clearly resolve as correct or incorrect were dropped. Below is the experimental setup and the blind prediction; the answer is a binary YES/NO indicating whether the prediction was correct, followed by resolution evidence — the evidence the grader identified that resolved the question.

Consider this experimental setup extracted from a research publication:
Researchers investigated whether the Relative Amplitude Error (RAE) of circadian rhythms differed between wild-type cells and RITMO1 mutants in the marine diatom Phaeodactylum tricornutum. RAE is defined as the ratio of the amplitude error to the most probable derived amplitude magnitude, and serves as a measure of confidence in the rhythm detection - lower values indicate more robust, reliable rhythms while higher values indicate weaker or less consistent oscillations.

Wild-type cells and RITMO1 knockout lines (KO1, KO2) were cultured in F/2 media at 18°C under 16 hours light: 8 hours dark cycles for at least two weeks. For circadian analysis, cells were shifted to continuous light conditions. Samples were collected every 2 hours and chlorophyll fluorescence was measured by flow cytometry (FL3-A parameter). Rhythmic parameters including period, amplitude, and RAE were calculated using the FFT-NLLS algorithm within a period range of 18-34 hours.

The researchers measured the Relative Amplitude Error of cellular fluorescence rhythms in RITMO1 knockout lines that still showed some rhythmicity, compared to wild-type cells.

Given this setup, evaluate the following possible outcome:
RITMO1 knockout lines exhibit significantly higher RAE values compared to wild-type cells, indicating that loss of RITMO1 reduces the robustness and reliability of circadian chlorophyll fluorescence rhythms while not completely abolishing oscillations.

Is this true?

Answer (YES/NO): YES